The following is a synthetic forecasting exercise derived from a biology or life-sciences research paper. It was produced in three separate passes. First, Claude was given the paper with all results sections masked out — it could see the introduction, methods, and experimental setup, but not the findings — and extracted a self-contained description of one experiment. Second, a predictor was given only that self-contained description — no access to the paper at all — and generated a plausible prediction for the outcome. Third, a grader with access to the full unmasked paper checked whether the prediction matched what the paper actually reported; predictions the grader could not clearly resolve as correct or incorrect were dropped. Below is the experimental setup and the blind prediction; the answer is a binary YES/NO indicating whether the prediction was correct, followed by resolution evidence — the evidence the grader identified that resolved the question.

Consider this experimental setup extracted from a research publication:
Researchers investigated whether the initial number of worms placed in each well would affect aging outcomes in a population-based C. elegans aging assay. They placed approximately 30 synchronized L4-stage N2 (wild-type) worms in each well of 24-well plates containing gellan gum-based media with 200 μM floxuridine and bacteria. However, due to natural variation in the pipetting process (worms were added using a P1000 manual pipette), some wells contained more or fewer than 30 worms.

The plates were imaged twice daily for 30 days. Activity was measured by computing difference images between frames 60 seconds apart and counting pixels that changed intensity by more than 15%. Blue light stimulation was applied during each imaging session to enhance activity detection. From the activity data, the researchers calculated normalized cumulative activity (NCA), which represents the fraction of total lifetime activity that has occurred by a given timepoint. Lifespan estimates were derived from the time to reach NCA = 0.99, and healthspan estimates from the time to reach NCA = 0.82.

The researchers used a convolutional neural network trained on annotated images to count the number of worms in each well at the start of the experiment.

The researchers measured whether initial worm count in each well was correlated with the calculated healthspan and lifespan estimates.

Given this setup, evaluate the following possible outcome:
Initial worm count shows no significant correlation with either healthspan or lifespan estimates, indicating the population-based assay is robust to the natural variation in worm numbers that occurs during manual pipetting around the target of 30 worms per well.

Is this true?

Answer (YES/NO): YES